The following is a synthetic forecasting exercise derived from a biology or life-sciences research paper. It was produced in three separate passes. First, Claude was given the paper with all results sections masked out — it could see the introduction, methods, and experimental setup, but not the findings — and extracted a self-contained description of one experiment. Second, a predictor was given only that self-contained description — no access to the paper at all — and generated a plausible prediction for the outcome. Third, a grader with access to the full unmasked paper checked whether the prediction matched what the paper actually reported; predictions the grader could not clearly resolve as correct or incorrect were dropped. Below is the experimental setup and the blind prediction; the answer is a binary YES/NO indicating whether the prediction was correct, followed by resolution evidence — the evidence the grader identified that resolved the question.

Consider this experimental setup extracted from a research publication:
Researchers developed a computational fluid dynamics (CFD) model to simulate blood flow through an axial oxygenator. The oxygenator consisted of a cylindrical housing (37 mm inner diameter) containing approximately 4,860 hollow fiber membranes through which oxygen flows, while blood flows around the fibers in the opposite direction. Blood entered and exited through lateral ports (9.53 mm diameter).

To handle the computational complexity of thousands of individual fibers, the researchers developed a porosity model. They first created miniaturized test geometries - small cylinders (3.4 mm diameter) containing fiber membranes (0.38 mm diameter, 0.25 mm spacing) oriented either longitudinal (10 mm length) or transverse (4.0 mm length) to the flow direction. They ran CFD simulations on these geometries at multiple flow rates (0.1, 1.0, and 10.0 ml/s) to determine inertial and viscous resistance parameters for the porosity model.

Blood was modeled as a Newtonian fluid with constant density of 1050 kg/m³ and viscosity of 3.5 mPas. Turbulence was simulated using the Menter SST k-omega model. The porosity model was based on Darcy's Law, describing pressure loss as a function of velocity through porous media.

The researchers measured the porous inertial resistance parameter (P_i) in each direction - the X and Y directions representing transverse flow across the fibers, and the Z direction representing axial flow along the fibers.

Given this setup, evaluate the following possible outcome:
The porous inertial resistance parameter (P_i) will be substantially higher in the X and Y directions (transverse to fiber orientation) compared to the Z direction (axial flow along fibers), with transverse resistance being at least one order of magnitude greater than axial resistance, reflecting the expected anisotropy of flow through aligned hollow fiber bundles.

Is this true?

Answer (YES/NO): YES